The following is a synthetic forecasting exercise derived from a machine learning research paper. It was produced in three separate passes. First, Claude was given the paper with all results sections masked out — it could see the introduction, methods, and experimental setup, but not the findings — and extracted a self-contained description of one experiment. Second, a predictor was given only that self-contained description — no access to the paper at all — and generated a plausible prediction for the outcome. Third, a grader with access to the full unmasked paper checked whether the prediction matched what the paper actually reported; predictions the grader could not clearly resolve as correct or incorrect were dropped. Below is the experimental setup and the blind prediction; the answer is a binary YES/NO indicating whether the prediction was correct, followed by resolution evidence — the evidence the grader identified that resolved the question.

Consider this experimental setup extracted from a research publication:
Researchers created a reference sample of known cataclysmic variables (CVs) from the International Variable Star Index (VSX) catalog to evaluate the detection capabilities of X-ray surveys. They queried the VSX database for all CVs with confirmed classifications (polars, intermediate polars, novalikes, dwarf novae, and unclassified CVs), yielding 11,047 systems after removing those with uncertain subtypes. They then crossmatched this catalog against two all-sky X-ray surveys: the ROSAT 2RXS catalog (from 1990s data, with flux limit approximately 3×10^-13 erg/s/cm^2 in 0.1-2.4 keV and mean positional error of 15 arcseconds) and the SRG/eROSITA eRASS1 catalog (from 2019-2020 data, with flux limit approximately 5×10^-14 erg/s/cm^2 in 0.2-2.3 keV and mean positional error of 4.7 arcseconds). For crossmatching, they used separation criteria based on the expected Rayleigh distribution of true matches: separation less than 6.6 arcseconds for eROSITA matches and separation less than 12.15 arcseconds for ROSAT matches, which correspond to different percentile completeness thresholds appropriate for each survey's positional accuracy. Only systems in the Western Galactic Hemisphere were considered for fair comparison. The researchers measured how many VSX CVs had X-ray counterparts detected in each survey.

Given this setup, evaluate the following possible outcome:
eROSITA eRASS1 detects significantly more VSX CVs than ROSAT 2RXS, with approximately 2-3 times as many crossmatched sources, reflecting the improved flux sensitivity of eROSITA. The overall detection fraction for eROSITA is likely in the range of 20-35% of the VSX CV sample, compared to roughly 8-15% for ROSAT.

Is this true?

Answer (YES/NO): NO